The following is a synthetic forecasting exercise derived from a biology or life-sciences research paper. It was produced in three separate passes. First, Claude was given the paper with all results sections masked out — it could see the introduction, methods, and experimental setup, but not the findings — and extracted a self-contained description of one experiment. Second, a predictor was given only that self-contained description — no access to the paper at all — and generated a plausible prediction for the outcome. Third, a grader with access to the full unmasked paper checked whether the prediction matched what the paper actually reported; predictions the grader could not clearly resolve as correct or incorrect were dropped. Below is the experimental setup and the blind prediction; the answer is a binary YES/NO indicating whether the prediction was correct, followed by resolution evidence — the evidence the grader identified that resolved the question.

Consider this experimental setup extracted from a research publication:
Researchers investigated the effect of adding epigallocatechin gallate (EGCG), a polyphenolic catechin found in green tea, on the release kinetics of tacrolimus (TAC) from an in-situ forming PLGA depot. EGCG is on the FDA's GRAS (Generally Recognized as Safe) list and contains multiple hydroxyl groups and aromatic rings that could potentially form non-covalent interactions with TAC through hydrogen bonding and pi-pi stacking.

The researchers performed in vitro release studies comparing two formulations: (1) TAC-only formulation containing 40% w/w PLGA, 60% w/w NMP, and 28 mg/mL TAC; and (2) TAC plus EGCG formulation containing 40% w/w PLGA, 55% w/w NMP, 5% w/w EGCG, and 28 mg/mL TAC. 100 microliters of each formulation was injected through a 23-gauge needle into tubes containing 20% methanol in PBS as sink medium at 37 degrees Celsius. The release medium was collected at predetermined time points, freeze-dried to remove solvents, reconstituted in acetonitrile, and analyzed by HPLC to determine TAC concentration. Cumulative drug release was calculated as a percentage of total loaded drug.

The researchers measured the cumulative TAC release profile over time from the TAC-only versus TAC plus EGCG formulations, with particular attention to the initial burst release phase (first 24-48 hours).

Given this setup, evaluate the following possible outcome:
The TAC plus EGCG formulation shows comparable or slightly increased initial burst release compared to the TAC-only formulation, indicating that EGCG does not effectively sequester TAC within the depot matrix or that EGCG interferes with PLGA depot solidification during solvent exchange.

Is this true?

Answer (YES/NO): NO